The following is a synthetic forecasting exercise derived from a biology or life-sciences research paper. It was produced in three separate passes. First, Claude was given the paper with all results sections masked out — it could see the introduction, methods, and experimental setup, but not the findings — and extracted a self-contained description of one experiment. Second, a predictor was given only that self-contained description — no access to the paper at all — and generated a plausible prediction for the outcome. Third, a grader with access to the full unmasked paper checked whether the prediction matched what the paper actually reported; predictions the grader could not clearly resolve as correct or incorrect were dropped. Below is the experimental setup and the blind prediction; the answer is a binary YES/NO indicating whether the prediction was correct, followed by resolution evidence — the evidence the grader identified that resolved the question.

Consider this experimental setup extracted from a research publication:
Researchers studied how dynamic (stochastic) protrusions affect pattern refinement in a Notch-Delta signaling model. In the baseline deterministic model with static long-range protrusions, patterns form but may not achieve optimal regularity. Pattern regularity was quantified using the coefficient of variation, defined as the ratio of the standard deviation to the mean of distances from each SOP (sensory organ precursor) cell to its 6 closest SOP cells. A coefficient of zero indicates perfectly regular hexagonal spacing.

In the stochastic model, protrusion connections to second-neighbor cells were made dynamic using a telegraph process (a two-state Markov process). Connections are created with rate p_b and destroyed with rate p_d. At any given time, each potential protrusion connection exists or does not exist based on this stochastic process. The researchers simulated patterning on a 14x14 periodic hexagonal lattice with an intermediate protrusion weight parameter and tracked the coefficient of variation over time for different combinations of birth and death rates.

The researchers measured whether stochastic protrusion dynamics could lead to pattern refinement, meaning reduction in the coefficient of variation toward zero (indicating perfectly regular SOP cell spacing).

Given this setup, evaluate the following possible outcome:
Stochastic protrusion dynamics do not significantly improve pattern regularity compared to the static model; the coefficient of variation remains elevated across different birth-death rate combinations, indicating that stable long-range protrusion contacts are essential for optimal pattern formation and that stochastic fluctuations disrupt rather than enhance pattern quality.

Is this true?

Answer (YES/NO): NO